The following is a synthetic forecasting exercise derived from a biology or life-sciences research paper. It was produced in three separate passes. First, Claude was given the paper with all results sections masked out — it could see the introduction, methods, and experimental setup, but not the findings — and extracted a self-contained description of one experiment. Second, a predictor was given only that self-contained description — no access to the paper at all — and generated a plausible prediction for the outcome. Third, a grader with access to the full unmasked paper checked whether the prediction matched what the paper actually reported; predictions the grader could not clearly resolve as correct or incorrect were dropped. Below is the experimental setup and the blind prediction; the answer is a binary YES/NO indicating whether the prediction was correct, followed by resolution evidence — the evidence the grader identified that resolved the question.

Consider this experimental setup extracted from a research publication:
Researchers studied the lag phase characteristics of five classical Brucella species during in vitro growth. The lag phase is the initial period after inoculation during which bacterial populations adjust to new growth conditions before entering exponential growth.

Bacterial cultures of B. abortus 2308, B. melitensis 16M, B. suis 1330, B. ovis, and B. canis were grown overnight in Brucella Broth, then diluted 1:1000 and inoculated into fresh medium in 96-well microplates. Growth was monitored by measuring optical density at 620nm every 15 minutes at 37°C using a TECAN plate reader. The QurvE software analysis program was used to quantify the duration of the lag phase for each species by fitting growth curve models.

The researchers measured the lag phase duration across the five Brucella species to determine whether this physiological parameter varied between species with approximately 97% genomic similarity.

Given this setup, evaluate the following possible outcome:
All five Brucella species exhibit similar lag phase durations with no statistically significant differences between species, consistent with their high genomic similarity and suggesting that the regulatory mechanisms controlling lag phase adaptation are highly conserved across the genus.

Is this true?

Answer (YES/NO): NO